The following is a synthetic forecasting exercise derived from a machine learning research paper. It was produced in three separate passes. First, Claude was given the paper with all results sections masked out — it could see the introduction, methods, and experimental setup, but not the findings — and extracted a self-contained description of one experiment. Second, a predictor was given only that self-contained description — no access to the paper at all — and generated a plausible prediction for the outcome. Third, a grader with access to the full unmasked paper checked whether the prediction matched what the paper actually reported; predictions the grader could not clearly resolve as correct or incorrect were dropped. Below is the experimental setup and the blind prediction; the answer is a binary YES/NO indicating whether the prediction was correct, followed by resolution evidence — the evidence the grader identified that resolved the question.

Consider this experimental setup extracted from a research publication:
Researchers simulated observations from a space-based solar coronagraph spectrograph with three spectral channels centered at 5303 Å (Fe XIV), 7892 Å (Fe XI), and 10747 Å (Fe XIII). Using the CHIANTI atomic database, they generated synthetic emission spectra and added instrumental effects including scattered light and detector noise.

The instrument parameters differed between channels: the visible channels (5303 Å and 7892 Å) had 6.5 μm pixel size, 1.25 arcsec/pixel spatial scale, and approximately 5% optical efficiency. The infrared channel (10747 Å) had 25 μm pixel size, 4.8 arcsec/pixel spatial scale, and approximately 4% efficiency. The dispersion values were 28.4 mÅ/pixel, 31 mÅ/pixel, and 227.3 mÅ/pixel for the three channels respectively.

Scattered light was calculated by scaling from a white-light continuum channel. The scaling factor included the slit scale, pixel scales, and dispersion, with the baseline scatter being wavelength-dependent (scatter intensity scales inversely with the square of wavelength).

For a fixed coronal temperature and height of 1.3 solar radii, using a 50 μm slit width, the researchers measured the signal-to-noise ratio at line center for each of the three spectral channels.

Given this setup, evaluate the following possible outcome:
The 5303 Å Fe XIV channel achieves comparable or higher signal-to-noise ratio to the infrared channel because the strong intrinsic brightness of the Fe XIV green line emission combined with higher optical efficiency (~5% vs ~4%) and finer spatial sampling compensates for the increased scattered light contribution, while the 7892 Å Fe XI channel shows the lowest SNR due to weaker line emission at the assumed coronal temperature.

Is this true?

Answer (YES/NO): NO